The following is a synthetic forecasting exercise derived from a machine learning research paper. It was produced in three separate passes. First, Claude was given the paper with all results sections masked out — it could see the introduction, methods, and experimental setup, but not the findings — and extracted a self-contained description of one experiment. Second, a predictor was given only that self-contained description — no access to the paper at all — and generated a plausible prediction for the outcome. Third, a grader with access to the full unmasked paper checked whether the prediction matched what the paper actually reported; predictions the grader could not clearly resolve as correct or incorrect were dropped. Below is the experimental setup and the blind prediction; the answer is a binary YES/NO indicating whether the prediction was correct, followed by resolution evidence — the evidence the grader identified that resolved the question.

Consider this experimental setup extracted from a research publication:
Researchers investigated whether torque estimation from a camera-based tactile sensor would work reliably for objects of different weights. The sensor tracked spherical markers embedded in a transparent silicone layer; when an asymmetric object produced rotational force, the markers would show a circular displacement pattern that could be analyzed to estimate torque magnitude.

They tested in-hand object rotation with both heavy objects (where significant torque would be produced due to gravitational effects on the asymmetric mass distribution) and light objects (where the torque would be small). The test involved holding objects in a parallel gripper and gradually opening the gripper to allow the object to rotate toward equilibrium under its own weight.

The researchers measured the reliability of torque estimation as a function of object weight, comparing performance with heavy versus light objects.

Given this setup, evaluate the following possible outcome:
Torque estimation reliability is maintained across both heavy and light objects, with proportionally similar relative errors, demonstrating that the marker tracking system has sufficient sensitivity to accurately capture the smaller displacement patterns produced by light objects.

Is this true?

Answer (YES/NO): NO